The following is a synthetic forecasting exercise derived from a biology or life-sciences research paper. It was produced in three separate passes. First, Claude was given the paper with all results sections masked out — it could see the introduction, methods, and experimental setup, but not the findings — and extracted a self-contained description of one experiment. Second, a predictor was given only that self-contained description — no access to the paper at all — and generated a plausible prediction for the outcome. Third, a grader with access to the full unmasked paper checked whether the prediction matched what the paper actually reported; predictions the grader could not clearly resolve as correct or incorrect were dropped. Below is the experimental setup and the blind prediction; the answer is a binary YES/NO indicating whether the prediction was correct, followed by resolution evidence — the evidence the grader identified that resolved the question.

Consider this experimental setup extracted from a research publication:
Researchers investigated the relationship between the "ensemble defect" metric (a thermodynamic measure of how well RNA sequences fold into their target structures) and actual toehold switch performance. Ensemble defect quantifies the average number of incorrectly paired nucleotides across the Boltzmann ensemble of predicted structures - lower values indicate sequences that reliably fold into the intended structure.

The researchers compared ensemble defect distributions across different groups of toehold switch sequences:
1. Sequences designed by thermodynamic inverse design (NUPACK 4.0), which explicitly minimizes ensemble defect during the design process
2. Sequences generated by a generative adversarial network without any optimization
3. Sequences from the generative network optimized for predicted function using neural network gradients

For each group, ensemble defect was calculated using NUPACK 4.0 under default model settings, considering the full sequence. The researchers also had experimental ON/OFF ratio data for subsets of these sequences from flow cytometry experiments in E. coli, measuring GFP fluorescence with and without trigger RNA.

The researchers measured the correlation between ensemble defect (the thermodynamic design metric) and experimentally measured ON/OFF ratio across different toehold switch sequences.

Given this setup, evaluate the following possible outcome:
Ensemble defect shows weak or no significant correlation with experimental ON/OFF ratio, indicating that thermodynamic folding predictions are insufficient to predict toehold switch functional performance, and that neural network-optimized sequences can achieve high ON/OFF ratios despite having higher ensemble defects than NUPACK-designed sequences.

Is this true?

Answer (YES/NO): YES